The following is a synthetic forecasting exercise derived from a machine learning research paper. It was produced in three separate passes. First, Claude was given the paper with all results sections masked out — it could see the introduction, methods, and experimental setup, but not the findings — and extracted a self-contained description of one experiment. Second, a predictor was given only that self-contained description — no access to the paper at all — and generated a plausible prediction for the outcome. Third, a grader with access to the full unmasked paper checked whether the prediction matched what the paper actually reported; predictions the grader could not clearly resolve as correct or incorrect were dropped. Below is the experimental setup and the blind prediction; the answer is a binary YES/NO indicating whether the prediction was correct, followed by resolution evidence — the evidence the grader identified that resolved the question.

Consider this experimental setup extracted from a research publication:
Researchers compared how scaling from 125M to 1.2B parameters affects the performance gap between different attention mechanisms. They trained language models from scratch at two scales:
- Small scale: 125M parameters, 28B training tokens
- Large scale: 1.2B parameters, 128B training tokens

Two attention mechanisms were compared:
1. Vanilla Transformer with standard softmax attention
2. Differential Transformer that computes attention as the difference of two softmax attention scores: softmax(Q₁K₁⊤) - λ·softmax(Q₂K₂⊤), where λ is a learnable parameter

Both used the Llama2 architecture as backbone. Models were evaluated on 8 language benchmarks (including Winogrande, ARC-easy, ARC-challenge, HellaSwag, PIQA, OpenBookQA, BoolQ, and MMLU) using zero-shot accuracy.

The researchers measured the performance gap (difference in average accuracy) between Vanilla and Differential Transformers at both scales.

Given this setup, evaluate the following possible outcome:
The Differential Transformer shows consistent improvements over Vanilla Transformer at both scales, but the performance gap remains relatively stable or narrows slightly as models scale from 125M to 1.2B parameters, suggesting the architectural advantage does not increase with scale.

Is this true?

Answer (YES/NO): YES